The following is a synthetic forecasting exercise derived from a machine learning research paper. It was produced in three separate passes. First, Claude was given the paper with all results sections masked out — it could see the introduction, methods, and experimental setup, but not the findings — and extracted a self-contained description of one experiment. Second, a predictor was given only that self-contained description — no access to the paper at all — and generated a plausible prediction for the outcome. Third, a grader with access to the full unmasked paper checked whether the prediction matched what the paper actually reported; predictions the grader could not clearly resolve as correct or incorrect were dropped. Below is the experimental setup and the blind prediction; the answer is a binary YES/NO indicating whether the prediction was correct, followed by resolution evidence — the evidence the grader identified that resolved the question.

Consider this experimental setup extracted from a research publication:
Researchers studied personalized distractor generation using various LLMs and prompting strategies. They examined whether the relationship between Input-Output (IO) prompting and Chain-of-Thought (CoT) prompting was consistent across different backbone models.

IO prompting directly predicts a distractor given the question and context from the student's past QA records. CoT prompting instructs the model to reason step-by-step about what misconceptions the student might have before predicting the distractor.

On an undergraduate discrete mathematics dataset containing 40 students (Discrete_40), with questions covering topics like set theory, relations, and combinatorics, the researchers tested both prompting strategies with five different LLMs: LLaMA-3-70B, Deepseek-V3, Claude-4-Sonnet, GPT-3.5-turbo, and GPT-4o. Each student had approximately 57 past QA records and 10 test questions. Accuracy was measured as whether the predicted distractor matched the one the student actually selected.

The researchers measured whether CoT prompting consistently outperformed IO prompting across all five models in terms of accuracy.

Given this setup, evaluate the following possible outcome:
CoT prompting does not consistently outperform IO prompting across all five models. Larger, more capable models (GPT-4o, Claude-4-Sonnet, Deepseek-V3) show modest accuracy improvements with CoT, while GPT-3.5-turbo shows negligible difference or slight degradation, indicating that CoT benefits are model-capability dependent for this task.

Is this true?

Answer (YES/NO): NO